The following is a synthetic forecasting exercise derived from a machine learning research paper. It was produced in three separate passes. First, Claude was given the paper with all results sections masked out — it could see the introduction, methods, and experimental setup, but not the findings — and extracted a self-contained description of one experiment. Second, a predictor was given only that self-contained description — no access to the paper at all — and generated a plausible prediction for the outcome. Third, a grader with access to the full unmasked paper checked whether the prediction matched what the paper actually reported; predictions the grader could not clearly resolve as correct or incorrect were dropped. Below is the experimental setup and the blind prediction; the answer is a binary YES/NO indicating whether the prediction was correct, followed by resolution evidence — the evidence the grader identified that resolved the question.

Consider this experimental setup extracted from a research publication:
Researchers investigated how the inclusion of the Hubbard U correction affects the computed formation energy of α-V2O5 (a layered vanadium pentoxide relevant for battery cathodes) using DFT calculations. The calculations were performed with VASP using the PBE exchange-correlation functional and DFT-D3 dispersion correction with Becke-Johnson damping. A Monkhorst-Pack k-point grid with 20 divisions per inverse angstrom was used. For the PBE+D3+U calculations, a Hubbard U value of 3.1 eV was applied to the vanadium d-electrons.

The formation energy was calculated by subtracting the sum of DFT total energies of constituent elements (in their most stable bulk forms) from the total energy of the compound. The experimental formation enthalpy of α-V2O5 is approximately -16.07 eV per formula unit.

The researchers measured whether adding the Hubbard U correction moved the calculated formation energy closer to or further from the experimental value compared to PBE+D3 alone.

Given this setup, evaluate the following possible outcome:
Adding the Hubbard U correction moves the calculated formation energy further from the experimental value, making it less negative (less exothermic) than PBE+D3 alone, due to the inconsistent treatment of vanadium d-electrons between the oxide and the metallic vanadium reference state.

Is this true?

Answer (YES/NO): NO